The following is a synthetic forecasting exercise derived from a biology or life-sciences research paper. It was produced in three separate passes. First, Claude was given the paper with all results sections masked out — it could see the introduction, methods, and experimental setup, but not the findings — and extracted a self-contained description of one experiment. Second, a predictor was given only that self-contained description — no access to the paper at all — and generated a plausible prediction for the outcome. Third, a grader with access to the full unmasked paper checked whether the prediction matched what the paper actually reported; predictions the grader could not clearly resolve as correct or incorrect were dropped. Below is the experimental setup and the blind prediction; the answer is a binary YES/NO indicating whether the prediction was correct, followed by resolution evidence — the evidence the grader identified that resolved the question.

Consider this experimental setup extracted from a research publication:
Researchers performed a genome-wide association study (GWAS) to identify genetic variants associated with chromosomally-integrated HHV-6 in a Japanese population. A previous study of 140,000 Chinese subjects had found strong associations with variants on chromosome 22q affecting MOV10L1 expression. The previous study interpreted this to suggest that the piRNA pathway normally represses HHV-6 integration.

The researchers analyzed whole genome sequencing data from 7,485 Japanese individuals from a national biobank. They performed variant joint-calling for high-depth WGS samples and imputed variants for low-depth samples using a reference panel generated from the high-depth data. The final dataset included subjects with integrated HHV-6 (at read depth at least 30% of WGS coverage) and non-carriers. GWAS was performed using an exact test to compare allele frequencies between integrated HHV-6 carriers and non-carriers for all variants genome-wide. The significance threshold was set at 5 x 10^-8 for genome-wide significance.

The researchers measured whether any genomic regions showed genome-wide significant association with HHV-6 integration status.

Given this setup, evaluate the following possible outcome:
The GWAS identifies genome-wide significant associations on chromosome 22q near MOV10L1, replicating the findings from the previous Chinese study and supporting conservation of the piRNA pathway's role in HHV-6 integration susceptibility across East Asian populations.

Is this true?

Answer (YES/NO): NO